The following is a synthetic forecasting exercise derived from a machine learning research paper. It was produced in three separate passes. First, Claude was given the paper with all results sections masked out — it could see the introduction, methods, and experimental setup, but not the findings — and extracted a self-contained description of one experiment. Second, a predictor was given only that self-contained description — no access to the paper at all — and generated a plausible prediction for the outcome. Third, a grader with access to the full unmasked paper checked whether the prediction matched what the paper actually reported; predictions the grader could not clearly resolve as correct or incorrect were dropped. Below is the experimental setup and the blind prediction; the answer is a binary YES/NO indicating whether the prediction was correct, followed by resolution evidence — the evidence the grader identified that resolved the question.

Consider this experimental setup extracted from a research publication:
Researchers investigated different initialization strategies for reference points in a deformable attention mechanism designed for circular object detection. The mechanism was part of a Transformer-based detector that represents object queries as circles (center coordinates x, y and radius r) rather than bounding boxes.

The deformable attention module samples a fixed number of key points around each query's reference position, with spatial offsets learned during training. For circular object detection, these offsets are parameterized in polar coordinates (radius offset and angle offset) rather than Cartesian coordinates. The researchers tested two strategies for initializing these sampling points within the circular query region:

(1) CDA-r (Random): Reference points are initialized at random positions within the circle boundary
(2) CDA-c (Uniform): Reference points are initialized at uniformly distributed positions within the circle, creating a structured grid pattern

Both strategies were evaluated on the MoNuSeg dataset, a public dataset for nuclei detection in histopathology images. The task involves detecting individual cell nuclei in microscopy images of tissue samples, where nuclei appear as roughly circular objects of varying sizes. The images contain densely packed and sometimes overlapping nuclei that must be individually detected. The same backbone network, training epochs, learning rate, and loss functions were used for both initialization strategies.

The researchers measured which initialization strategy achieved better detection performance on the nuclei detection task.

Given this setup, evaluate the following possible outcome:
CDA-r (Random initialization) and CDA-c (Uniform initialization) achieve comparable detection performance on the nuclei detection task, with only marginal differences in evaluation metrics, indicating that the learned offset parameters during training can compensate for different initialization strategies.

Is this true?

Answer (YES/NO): YES